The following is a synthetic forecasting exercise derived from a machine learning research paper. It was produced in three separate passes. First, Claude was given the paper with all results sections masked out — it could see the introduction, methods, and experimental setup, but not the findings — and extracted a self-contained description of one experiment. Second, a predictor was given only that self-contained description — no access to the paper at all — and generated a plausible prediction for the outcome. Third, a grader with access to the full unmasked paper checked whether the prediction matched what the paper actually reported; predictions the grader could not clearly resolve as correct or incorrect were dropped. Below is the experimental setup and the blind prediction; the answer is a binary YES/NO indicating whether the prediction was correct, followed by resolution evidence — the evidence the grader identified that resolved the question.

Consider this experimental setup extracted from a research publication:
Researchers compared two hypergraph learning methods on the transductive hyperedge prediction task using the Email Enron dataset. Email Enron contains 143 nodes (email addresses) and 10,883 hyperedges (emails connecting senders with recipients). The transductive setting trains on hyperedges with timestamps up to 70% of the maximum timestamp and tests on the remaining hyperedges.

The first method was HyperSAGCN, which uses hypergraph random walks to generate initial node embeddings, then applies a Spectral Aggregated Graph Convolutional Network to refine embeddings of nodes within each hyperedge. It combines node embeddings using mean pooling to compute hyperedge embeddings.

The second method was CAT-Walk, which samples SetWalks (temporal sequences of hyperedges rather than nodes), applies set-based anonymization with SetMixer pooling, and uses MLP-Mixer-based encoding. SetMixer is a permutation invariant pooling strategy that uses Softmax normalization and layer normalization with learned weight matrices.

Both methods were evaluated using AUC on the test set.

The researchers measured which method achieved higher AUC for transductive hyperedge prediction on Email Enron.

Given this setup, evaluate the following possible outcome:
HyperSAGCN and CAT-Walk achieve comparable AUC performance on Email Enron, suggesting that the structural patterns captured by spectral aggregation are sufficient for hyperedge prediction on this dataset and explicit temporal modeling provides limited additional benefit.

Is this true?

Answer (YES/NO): NO